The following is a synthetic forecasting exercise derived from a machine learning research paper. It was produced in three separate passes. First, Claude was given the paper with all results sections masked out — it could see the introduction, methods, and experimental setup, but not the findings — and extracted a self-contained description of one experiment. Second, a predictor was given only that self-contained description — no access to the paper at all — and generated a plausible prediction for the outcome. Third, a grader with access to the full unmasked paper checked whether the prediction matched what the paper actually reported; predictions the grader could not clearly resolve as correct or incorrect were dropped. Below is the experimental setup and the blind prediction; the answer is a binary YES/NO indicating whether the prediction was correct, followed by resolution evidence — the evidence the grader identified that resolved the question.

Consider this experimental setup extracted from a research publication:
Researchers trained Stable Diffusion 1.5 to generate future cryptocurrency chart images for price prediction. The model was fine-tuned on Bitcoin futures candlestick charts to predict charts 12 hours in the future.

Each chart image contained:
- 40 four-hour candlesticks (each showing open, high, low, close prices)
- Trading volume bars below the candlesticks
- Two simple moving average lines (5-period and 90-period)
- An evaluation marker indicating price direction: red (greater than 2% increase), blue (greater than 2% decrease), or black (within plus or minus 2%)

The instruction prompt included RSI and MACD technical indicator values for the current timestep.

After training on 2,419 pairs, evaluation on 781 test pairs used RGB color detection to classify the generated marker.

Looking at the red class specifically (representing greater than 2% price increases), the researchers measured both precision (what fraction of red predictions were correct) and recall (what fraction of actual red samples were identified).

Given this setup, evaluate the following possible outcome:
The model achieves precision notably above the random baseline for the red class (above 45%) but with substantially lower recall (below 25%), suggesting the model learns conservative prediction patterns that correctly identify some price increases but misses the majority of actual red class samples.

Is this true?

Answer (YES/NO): NO